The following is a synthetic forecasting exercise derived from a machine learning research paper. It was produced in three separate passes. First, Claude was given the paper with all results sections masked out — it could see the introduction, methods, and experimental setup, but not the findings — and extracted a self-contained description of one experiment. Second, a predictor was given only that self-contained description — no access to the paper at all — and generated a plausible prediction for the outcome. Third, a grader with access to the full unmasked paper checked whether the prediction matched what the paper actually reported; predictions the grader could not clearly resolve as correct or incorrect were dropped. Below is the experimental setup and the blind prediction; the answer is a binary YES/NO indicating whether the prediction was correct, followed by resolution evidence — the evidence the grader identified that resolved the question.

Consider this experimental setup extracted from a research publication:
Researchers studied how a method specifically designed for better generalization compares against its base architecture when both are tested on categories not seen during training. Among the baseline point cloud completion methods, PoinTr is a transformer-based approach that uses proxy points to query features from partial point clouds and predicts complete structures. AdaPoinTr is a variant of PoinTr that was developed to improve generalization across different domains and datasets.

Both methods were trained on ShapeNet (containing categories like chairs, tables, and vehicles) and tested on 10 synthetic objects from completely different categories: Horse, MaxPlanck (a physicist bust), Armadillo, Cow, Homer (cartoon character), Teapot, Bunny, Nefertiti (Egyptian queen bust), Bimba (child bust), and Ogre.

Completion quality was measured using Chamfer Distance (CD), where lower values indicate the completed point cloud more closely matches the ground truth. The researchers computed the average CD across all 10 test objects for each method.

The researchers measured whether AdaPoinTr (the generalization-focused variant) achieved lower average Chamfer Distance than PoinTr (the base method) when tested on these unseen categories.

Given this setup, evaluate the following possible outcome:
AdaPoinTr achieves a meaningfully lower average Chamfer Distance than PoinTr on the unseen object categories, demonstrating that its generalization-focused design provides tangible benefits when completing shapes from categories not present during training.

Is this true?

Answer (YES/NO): NO